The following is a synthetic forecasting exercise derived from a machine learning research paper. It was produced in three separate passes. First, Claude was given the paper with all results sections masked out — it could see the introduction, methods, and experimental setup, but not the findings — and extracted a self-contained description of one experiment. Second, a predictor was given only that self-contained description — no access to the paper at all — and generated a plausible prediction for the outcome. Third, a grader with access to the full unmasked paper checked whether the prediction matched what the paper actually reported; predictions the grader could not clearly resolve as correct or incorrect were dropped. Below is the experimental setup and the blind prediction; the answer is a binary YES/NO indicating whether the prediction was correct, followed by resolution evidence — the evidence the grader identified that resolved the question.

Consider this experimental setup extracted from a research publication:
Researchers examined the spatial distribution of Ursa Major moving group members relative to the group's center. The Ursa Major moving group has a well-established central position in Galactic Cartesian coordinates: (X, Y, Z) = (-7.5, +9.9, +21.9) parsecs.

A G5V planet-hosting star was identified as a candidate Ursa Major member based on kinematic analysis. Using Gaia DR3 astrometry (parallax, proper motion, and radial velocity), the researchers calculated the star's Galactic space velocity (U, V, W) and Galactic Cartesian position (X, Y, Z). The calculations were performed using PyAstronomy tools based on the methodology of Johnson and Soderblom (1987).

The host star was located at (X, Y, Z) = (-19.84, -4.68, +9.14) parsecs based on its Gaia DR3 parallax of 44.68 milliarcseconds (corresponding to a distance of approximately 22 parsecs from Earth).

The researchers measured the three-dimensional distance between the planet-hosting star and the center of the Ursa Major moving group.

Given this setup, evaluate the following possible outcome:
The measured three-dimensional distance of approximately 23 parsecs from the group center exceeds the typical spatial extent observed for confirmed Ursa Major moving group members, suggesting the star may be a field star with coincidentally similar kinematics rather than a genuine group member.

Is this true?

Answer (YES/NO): NO